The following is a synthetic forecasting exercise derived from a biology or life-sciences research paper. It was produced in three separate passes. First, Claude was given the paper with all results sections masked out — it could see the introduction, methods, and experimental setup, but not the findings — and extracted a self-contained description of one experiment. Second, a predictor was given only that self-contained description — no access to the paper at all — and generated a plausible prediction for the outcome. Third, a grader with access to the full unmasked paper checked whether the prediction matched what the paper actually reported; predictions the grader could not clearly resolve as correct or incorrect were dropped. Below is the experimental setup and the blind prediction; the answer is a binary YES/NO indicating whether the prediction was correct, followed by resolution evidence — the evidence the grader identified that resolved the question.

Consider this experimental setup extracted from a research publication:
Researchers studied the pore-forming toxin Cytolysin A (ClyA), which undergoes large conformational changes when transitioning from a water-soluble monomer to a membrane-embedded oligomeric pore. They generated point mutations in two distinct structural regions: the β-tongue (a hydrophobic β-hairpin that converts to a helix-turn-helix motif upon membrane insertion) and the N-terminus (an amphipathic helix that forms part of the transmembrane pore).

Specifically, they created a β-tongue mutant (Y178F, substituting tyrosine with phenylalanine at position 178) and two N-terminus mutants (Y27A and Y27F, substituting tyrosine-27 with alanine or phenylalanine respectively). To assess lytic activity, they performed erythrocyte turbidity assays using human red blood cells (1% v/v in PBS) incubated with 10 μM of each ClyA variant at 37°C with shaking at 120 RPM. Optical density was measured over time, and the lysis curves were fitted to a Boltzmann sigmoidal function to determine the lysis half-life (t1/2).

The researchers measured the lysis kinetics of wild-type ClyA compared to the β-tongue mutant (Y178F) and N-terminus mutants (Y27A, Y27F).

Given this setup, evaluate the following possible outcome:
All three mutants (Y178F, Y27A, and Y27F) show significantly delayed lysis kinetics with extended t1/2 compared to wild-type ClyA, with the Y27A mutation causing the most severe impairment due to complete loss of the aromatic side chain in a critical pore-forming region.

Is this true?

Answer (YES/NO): NO